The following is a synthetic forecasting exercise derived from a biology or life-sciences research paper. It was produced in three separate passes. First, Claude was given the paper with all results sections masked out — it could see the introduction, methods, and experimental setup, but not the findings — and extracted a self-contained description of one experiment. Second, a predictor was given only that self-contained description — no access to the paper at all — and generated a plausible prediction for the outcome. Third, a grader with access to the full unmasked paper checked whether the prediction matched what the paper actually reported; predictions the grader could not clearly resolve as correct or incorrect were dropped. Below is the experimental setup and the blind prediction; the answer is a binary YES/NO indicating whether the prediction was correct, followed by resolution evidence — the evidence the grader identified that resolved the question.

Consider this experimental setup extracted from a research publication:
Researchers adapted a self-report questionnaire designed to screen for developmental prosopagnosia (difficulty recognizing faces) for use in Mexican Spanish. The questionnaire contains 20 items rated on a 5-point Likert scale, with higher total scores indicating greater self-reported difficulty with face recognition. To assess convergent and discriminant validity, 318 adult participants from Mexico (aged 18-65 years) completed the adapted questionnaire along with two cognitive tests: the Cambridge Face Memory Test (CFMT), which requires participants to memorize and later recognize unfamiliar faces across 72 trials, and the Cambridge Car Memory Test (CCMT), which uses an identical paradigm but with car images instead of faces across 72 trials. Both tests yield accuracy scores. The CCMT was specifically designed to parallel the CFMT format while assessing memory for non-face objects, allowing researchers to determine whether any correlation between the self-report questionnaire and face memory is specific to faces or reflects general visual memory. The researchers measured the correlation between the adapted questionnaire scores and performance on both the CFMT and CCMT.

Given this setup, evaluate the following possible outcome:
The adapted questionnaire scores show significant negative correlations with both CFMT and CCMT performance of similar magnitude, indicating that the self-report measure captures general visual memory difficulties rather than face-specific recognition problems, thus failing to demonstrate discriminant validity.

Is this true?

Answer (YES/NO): NO